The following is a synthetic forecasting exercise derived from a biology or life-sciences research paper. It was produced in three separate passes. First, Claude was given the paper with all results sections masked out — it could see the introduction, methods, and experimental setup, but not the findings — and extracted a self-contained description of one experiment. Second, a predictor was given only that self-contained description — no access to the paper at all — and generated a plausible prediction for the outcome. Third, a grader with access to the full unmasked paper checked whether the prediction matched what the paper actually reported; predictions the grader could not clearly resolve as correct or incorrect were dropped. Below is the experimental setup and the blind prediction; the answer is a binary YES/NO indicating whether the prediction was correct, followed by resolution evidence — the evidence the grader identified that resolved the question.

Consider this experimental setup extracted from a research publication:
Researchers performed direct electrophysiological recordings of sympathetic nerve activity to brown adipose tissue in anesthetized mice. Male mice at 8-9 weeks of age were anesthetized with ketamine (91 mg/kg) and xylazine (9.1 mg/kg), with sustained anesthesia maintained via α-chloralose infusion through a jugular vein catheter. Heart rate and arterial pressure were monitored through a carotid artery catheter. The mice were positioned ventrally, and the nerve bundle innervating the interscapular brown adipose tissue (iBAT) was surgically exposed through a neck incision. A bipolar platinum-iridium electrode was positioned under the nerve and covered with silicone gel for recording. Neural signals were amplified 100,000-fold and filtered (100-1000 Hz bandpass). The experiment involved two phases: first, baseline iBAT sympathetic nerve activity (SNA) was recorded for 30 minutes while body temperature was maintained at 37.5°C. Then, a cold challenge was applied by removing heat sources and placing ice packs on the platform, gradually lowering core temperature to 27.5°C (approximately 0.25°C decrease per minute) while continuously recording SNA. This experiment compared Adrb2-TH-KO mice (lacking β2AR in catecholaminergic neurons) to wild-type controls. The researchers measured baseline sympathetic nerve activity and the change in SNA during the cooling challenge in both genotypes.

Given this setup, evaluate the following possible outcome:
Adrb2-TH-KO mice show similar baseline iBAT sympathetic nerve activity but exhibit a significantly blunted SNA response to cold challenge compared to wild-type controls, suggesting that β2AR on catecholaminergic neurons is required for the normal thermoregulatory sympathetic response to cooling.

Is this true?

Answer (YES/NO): NO